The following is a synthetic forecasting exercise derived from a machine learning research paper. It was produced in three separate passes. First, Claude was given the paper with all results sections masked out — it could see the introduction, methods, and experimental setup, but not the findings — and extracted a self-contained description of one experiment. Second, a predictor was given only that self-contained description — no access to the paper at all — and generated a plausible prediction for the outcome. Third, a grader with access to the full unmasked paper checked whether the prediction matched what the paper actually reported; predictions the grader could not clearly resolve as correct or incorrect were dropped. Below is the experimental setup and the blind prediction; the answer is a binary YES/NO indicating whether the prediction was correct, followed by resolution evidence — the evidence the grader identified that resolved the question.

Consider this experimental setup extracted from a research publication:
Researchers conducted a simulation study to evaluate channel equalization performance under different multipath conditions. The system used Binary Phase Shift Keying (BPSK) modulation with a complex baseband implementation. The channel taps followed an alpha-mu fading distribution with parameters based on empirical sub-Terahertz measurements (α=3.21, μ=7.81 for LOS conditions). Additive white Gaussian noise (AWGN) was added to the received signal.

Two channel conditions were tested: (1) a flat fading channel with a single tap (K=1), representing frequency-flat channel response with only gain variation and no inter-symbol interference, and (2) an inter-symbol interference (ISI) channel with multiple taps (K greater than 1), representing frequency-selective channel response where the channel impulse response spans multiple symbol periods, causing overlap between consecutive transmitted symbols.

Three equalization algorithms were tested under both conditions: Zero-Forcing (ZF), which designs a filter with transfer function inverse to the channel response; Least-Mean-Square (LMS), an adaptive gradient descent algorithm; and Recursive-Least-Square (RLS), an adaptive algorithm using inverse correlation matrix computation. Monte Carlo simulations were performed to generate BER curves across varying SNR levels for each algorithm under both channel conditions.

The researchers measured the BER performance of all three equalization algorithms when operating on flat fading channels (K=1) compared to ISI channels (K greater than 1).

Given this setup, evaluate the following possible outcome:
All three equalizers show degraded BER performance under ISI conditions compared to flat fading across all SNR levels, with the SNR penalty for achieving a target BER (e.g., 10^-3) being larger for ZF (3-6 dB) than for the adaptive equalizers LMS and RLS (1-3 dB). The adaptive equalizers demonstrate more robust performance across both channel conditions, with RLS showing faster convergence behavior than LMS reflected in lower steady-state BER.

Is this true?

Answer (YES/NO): NO